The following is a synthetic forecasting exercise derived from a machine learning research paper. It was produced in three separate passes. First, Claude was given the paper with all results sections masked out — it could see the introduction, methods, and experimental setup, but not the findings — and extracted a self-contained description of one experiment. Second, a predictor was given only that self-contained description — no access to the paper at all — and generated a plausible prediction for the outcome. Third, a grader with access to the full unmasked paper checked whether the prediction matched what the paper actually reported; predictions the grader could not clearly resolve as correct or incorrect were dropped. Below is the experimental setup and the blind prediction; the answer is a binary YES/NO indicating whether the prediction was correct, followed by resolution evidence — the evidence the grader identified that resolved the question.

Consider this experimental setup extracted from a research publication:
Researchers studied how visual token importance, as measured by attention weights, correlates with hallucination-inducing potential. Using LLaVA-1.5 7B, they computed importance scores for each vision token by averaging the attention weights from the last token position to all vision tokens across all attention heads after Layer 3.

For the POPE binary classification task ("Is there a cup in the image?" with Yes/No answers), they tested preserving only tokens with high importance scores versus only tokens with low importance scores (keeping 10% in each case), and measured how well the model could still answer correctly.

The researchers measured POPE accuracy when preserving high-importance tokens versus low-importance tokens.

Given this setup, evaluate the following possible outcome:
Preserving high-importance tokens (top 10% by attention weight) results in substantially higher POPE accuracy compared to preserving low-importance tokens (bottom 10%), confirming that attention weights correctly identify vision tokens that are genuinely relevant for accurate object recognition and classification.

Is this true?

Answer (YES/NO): YES